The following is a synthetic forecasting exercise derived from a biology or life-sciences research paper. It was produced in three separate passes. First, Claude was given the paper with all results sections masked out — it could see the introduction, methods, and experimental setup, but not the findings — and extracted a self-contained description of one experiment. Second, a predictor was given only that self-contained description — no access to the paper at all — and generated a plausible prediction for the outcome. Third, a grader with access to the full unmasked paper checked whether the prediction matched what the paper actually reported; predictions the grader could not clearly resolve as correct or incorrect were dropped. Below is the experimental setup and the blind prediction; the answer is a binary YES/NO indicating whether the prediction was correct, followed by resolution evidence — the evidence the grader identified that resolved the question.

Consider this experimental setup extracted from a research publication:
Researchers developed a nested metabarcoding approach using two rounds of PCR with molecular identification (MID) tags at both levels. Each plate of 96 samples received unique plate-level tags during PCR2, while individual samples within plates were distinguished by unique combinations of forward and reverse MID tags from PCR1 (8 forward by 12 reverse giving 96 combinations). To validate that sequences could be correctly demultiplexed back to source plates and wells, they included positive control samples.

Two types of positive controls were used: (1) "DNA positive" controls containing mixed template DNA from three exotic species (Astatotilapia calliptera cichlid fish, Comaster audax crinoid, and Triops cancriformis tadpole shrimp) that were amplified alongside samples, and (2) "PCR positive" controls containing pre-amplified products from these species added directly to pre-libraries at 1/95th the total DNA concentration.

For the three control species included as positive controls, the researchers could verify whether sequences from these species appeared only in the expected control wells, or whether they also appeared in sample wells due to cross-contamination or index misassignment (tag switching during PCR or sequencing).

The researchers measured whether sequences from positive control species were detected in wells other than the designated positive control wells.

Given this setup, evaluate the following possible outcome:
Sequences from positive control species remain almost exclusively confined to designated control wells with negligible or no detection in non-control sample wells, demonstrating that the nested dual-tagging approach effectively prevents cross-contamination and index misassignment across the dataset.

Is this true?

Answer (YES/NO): NO